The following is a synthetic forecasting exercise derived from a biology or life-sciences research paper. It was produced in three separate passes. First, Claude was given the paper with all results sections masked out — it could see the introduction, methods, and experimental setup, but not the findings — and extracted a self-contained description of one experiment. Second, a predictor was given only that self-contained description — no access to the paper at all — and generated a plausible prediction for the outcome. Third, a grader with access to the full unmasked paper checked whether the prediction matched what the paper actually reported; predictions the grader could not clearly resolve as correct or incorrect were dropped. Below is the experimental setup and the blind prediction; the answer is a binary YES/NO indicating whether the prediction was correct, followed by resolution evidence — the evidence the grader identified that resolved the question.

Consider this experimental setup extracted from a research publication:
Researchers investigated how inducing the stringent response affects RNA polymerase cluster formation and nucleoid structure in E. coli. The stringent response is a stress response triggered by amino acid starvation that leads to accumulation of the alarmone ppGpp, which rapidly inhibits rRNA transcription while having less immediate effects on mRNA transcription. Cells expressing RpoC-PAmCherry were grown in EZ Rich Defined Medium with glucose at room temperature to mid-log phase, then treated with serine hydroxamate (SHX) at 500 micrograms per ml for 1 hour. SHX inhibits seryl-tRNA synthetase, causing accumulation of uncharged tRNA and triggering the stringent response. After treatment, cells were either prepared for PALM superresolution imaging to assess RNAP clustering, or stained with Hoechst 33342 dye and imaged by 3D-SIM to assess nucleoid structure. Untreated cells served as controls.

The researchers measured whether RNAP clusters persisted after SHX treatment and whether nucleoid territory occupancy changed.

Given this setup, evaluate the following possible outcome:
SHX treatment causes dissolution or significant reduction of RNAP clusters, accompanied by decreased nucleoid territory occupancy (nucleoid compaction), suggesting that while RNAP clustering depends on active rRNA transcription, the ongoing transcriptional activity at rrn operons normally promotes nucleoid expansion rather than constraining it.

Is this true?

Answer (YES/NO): NO